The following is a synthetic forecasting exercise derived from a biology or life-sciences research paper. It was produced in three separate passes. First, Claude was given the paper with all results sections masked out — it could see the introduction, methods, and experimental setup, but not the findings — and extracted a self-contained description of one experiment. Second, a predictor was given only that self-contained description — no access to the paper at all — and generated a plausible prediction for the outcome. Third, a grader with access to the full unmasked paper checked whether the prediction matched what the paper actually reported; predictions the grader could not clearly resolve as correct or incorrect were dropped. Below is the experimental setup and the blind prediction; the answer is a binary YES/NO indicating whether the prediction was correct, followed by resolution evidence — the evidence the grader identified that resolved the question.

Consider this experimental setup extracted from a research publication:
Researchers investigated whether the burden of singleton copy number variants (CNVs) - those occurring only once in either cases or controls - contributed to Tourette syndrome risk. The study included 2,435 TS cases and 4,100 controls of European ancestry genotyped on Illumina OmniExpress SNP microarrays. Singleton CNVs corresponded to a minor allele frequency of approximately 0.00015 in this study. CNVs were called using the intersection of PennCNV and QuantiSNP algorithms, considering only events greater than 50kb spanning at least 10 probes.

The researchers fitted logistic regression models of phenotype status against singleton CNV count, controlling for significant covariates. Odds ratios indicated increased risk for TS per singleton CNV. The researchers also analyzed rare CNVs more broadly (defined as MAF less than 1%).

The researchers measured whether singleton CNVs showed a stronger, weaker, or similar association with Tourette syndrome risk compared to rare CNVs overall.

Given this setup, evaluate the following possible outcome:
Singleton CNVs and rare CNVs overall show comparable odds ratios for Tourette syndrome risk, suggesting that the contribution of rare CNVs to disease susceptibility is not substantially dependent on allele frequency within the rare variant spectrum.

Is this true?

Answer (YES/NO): NO